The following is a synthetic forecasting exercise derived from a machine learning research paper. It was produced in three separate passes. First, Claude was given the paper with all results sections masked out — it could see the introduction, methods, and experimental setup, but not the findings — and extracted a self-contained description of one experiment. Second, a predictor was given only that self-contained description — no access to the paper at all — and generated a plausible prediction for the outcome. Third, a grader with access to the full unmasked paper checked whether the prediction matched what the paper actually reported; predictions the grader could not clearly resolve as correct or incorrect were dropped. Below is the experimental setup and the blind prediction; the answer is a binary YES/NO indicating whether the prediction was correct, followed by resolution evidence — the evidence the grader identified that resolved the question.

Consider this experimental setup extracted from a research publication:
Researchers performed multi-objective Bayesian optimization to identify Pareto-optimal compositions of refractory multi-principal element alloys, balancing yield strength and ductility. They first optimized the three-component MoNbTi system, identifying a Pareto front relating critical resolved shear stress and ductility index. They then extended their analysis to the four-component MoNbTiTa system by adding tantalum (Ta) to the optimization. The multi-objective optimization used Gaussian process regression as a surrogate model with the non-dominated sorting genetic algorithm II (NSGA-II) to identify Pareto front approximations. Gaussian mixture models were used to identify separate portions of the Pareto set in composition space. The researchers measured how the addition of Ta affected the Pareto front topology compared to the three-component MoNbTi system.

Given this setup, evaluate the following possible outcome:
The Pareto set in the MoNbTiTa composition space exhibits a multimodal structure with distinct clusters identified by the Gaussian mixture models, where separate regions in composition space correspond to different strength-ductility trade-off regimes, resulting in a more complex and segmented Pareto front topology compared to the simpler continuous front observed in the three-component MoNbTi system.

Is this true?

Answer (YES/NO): YES